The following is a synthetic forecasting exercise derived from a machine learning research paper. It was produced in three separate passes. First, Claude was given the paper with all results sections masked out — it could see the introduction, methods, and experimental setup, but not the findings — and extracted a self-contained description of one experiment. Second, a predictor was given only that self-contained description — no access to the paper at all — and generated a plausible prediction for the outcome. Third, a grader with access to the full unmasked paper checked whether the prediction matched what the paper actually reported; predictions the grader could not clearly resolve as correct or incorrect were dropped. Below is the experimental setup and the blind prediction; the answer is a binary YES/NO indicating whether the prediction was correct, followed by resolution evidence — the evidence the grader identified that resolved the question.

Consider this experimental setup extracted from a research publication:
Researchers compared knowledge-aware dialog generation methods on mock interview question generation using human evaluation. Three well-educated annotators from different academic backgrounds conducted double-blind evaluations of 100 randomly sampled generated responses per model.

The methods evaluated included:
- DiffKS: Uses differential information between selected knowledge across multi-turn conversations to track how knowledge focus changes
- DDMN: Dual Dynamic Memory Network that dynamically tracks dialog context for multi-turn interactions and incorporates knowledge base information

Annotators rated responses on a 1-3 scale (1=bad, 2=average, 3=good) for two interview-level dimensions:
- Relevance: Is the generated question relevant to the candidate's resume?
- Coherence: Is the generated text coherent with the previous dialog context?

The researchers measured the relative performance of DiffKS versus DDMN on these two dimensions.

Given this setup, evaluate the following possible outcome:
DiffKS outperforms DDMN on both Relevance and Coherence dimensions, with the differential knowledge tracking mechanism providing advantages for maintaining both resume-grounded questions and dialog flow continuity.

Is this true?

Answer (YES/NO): NO